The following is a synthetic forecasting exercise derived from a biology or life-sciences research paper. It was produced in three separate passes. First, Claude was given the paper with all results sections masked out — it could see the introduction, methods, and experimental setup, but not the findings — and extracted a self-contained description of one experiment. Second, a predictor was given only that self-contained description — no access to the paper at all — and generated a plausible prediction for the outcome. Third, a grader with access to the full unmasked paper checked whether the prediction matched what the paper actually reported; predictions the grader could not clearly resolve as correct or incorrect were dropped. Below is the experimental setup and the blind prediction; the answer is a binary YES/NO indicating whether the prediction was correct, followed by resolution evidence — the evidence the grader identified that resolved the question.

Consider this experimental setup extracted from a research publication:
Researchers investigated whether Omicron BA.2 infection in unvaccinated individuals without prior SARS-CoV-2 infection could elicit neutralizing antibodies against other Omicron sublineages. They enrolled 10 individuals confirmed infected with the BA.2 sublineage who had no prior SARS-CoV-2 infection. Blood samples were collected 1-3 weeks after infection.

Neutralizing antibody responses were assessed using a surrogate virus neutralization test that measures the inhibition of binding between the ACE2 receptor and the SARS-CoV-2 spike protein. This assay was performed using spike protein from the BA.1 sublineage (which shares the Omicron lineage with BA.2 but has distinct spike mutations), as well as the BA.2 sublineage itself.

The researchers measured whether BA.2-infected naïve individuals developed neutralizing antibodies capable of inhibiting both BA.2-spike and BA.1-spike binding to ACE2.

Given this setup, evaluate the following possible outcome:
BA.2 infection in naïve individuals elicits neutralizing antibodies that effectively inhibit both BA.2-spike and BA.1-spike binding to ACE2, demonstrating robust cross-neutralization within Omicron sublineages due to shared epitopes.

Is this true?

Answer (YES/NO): NO